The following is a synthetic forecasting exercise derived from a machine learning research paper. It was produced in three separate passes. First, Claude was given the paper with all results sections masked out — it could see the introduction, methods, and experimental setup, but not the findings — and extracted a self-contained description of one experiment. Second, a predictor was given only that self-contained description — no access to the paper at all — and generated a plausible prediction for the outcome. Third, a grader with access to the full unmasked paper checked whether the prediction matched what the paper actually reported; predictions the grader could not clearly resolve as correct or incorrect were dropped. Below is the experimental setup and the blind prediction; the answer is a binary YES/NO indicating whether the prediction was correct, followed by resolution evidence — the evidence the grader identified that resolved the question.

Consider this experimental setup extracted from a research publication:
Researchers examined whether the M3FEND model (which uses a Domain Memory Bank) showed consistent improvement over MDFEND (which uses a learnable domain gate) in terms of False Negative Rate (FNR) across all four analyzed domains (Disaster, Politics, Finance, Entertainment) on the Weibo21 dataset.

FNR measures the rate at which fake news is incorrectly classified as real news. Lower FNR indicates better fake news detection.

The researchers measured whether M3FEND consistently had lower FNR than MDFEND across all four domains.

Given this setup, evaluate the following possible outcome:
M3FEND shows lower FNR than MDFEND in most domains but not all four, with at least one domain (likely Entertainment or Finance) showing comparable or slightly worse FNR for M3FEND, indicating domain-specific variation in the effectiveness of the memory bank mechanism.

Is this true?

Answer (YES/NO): YES